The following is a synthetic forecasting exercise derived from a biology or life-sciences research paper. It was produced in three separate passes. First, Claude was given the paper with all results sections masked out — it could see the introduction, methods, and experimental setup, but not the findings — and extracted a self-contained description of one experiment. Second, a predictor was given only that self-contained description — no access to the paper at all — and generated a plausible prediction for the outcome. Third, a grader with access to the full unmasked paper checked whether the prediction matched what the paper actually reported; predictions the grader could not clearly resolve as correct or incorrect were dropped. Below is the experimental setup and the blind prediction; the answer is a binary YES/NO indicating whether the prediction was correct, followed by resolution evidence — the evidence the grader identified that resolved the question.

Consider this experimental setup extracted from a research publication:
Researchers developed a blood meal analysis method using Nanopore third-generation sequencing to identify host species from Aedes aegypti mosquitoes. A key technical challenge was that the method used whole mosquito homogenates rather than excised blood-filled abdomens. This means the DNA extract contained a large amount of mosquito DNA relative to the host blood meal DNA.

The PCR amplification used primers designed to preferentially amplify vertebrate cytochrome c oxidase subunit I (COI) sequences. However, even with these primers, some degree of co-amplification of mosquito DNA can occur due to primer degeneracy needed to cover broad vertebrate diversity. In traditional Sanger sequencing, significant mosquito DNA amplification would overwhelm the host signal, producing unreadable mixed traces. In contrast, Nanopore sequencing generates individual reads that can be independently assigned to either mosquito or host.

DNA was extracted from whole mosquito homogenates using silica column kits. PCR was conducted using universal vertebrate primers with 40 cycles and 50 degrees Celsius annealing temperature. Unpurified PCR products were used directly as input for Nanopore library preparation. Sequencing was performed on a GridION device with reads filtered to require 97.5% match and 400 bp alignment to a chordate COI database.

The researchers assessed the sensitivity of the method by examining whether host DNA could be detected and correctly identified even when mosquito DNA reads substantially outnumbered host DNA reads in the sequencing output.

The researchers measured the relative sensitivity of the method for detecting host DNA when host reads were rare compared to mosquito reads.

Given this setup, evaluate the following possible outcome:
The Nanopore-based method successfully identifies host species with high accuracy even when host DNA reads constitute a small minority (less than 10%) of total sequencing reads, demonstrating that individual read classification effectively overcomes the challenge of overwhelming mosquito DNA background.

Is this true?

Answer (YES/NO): YES